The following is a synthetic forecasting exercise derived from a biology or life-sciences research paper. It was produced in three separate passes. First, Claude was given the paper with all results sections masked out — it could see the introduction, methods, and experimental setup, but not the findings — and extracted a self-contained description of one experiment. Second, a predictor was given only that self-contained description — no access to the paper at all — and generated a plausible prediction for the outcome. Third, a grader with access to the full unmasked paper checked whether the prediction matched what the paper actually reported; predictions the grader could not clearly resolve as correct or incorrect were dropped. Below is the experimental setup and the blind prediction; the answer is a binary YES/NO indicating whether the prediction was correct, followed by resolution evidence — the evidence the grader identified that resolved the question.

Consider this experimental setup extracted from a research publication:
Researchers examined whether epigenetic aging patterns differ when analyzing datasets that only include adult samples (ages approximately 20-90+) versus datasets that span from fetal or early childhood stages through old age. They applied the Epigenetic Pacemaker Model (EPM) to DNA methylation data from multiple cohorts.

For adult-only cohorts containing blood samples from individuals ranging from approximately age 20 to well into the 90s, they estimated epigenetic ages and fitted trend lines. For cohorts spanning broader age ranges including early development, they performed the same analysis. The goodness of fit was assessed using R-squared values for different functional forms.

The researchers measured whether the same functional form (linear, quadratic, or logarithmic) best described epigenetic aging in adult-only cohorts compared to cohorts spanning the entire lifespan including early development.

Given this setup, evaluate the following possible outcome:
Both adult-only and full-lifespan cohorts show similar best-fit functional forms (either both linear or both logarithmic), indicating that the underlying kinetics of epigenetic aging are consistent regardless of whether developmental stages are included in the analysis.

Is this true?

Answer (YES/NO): NO